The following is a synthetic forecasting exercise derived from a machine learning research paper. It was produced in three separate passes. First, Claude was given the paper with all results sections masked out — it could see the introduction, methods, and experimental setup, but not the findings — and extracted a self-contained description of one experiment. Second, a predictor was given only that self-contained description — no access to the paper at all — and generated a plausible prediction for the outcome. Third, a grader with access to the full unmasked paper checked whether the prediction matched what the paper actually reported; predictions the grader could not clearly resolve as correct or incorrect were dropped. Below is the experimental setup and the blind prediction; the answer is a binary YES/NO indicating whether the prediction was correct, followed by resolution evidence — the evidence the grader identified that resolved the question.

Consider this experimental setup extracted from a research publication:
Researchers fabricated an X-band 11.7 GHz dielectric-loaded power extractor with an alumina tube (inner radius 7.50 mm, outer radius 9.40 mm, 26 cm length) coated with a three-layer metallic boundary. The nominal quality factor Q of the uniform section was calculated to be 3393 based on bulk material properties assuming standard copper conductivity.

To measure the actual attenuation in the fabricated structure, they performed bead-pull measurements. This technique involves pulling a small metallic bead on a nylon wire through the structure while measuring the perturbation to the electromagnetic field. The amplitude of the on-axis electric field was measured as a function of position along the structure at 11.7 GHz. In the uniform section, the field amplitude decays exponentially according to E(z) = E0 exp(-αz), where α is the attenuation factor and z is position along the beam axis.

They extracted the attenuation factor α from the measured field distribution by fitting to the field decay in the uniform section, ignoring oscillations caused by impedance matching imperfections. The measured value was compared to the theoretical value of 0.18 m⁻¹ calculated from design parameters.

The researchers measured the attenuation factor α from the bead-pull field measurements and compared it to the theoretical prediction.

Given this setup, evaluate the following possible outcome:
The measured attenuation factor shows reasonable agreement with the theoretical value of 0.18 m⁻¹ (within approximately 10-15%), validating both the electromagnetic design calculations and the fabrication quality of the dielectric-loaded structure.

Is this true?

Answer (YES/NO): NO